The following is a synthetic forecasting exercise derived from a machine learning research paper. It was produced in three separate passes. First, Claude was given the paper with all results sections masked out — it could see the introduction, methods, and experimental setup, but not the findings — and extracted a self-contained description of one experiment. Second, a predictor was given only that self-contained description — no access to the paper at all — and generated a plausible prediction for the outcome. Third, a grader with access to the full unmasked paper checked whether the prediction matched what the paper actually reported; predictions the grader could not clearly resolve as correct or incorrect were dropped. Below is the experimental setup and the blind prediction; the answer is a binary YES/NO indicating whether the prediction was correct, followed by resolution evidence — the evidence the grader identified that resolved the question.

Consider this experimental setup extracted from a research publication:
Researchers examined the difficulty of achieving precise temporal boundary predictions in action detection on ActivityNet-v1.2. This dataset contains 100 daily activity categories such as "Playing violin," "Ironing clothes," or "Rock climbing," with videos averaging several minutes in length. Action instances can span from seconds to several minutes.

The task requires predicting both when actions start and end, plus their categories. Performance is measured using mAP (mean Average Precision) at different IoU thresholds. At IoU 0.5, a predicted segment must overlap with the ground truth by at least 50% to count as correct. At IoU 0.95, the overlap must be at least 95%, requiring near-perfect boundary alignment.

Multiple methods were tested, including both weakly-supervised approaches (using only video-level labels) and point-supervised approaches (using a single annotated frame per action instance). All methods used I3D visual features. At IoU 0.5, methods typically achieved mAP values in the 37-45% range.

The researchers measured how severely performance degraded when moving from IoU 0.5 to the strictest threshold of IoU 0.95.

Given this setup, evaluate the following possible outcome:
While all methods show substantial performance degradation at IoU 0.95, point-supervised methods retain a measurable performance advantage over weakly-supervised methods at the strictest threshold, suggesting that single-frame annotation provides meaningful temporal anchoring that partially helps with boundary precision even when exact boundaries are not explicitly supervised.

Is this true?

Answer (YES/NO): NO